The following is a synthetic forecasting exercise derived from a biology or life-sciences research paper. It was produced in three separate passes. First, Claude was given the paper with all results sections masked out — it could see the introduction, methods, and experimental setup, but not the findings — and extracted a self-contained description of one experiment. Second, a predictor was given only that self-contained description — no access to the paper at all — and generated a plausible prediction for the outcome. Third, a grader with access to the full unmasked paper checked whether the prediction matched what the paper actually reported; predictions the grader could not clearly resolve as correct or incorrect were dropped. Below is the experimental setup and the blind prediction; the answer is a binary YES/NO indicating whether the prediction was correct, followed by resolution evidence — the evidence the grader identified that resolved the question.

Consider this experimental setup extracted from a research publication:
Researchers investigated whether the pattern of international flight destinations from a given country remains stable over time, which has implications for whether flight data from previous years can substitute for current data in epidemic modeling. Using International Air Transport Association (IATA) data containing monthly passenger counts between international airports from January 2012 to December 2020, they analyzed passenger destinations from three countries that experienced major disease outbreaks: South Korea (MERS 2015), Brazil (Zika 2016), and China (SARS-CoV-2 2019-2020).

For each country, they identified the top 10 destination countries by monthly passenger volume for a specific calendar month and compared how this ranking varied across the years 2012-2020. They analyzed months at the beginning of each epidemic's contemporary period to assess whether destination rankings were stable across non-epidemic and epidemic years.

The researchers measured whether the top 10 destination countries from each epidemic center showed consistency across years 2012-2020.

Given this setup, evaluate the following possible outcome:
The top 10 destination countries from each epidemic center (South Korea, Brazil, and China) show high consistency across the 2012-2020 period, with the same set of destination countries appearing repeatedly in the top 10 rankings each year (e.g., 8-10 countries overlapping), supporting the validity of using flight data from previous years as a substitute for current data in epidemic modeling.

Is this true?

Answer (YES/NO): NO